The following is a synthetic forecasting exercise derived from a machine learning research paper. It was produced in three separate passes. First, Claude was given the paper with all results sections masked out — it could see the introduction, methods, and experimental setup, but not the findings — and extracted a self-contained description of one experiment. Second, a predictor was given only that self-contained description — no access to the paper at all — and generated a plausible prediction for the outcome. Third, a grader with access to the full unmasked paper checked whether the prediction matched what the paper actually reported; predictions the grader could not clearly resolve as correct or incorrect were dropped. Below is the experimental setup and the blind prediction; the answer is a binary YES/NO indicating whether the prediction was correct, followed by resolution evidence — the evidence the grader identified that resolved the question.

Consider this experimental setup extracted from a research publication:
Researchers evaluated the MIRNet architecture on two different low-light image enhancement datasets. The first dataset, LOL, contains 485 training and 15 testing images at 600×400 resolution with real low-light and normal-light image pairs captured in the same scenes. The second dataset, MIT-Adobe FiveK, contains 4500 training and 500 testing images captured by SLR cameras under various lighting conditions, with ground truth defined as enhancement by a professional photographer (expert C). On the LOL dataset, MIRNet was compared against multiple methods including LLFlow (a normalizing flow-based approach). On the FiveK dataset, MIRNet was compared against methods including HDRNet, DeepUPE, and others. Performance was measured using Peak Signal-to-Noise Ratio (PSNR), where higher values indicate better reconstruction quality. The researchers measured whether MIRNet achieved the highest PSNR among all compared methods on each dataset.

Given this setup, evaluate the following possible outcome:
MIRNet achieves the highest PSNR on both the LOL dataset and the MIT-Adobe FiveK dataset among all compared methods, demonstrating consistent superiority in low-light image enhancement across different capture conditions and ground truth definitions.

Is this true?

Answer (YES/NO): NO